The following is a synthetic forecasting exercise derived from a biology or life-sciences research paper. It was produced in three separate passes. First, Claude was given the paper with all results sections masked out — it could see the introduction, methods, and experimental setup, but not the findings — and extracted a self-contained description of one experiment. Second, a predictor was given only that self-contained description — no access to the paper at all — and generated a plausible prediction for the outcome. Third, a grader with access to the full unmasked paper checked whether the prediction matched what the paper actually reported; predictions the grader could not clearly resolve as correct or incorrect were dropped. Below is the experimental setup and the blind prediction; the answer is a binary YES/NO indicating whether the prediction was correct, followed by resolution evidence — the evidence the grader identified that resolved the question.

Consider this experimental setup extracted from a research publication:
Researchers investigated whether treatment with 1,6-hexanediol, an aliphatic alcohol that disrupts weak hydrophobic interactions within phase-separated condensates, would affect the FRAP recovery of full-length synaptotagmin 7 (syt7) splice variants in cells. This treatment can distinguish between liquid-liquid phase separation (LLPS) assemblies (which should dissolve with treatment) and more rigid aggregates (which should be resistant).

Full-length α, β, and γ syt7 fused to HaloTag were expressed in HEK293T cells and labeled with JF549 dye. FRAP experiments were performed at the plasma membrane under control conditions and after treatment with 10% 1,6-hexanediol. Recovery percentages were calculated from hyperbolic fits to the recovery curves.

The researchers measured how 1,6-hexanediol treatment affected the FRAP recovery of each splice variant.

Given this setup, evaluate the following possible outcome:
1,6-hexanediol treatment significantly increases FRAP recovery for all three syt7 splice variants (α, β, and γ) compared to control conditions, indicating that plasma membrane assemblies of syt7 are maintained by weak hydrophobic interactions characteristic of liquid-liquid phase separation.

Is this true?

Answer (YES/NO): NO